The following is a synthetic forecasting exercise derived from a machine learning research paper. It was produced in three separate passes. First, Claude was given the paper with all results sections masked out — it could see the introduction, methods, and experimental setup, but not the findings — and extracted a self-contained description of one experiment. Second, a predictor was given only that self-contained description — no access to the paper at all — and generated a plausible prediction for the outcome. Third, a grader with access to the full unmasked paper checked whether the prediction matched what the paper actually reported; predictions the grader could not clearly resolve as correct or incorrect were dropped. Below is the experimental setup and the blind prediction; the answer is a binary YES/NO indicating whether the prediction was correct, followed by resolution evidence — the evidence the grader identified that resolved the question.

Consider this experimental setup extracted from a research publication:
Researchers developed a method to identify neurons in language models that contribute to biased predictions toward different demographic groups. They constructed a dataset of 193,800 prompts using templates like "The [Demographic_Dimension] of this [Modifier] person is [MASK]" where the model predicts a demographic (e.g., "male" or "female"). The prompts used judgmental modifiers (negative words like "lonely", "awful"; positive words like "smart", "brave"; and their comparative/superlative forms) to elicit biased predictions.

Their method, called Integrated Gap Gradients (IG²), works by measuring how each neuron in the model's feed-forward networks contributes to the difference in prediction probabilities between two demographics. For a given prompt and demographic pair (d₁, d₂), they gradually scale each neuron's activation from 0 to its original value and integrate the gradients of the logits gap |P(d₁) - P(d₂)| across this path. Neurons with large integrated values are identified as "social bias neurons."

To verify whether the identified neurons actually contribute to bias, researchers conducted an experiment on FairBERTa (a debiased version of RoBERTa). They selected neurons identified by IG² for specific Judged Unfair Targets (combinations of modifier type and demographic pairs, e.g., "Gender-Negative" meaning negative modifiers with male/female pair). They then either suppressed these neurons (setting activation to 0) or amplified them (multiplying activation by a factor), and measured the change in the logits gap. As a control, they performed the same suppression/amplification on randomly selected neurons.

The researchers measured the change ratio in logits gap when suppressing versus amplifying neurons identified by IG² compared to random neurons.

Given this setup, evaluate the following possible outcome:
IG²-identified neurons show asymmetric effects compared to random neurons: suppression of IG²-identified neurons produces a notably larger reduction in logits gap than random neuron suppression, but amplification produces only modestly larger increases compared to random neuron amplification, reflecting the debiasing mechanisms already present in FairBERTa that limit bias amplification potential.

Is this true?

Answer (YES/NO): NO